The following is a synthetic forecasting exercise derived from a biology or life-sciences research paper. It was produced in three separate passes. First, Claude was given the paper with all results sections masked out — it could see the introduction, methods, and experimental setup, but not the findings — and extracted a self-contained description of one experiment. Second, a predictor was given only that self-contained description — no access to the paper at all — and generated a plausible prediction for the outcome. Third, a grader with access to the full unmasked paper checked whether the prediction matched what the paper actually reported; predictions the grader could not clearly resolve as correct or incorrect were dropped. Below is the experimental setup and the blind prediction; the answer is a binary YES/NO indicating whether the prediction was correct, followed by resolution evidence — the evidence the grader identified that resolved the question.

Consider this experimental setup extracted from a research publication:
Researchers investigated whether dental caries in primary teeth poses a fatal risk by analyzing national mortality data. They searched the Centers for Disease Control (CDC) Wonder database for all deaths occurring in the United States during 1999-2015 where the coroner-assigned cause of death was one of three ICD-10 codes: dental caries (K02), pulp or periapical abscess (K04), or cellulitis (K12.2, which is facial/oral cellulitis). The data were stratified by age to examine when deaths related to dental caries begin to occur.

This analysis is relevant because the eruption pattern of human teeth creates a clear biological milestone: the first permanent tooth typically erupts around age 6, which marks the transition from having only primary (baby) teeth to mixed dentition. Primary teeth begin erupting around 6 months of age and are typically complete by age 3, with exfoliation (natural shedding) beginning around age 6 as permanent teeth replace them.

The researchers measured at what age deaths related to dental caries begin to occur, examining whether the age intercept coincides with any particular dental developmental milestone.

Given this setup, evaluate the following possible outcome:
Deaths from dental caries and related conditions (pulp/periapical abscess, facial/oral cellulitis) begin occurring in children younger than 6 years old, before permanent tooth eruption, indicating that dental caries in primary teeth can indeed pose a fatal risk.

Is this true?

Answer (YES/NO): NO